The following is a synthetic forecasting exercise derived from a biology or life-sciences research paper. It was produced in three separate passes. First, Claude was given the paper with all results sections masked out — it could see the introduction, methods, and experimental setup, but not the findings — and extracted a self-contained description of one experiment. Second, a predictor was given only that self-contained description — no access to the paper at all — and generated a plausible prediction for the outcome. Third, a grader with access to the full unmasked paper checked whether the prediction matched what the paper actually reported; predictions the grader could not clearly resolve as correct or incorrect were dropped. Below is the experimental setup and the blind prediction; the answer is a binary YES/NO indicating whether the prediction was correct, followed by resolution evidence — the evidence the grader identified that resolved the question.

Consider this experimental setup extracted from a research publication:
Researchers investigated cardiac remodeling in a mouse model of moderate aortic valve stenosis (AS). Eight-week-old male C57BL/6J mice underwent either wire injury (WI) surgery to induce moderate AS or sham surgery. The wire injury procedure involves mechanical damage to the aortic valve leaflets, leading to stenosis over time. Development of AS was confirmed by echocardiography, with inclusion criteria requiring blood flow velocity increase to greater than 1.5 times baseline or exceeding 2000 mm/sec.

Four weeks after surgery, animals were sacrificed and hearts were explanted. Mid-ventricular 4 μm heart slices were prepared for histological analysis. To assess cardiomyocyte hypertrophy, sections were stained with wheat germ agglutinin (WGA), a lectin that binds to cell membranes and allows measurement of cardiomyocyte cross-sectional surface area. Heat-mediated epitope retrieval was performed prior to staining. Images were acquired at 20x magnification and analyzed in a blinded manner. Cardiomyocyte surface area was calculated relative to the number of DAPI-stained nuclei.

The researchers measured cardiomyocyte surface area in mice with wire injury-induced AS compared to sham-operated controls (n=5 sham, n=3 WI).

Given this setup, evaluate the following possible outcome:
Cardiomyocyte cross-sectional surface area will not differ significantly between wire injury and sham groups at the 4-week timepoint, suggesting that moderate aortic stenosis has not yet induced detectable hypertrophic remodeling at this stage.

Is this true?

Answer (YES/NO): NO